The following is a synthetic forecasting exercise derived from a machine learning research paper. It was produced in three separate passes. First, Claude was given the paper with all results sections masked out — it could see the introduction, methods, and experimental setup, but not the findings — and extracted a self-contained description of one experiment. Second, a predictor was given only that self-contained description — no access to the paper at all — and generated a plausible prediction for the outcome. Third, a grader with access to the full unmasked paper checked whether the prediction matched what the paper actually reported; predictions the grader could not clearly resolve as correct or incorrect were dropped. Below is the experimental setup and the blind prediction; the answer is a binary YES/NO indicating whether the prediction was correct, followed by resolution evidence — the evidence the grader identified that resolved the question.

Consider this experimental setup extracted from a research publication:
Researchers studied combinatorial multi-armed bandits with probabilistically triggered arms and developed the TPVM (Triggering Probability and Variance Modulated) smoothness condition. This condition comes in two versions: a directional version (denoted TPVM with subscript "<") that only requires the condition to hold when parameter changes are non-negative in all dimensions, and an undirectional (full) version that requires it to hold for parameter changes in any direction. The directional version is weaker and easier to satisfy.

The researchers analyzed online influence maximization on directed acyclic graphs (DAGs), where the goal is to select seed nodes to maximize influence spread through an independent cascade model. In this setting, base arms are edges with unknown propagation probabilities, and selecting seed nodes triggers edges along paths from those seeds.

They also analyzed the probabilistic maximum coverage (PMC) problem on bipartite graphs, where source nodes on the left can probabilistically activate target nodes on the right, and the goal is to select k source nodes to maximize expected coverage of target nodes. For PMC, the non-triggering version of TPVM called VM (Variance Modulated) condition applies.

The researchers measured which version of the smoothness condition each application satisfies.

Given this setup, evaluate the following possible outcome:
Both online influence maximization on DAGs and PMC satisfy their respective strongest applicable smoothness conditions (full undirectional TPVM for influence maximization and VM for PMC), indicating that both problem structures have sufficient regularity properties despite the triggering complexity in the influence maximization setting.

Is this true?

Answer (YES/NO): NO